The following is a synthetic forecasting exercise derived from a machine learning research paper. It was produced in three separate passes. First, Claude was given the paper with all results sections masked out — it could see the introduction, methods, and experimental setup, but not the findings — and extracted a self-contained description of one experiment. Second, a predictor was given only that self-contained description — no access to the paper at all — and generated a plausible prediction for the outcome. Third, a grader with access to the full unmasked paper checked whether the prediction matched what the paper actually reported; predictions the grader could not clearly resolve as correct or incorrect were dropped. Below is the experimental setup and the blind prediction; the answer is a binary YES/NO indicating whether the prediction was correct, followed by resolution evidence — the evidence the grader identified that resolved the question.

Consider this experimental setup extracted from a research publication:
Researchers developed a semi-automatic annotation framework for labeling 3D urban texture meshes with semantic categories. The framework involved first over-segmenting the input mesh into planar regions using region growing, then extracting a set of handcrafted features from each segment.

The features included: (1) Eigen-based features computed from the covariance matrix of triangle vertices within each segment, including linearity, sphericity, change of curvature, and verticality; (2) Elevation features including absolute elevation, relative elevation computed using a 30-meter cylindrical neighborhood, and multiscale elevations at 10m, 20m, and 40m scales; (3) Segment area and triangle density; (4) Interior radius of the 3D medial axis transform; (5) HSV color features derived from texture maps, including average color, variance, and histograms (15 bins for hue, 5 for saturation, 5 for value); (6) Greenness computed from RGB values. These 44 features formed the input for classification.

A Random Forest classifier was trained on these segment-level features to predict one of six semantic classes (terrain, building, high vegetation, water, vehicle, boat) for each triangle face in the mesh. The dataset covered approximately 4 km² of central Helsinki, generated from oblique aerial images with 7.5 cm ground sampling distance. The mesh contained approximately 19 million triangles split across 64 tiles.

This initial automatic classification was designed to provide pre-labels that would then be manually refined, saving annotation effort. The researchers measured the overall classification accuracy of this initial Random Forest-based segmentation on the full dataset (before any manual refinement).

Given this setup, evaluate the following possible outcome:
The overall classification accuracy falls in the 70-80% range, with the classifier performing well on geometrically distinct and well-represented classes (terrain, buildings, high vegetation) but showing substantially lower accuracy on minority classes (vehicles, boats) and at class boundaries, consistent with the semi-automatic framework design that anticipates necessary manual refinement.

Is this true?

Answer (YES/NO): NO